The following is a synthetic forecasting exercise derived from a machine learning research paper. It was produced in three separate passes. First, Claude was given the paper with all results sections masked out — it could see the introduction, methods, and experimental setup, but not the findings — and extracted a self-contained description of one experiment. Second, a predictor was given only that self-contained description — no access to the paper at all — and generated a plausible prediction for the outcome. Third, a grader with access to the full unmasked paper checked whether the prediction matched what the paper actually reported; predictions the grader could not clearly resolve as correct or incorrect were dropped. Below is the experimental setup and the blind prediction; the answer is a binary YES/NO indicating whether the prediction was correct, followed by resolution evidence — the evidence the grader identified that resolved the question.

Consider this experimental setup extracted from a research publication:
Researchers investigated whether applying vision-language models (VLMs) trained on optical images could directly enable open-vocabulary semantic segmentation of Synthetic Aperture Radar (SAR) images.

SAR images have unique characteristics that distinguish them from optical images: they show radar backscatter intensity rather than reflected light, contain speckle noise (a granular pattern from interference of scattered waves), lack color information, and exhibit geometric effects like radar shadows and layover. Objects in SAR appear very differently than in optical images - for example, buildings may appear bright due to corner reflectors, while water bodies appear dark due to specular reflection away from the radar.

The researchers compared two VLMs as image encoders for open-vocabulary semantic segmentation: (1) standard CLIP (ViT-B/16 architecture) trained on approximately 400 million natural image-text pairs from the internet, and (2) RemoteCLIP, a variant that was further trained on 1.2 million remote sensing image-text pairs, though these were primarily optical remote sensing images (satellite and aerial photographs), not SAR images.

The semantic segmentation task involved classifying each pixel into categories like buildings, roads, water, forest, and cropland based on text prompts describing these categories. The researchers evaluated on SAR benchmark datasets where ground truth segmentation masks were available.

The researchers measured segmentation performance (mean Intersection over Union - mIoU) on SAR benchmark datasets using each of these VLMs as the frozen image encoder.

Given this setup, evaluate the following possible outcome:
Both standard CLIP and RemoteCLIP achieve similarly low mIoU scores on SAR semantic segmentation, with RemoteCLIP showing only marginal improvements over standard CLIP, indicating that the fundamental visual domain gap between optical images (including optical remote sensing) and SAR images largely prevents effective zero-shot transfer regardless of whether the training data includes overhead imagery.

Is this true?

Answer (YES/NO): YES